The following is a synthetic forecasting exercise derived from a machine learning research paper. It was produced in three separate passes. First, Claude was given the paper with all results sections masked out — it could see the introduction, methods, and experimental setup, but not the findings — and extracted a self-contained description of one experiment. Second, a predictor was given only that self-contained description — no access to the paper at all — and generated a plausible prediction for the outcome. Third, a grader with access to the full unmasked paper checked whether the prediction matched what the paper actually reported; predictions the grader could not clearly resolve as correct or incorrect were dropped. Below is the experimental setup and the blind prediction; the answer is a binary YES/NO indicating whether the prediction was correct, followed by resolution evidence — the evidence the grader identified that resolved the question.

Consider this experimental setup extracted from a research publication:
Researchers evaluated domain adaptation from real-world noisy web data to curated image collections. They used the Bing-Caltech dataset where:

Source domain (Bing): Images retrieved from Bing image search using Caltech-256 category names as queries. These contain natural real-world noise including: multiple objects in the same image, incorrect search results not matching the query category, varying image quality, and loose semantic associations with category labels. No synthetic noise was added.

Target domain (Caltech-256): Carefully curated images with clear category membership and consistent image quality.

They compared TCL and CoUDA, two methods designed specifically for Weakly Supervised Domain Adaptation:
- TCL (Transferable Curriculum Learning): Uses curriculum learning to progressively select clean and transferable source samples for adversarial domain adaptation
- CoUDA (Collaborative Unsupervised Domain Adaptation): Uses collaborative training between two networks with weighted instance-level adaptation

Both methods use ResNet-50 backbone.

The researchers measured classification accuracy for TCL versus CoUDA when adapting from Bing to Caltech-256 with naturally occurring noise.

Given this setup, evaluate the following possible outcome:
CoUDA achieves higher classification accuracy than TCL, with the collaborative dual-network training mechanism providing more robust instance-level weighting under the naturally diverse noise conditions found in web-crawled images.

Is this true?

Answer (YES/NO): YES